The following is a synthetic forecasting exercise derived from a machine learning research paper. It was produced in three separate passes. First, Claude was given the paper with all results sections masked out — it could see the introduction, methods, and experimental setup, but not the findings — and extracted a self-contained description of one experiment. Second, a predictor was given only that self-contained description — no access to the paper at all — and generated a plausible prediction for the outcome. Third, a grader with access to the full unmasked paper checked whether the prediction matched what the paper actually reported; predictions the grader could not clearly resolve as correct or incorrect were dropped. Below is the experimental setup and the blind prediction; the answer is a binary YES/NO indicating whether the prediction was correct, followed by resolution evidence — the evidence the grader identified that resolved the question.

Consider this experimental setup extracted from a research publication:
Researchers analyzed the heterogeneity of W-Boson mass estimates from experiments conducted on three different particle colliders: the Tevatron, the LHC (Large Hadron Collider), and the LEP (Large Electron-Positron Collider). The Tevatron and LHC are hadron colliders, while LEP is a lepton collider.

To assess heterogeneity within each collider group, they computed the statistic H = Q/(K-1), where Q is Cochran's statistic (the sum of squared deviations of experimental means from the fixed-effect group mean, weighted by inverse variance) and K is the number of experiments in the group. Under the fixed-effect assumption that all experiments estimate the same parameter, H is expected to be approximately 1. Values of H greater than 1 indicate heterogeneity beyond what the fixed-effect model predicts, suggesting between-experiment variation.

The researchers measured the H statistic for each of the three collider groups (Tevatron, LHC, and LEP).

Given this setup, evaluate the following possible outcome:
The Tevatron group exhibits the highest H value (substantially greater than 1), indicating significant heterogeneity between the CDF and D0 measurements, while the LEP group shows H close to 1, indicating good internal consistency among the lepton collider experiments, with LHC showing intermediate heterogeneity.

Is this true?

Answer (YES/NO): NO